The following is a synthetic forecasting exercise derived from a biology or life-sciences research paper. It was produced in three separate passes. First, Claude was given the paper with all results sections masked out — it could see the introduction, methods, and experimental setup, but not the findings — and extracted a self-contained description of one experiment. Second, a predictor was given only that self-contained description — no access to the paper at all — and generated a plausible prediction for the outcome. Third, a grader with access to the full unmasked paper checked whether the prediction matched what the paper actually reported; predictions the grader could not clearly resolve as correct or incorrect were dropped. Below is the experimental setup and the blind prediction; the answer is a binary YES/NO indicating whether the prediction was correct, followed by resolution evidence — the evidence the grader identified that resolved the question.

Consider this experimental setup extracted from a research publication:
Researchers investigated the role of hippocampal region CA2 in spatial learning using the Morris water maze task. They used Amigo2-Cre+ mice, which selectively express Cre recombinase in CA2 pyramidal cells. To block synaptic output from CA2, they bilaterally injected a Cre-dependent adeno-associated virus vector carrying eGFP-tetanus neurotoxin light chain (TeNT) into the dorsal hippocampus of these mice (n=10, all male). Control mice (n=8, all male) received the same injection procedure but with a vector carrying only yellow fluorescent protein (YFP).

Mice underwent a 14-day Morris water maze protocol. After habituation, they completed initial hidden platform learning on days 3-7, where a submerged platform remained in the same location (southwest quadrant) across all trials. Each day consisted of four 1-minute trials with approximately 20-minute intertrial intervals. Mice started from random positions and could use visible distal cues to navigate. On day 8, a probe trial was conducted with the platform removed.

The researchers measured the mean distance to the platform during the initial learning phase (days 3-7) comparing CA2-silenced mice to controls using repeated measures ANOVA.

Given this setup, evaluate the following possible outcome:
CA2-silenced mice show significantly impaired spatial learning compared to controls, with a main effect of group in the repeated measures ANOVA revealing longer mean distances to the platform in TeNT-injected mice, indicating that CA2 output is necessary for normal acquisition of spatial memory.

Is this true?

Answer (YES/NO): NO